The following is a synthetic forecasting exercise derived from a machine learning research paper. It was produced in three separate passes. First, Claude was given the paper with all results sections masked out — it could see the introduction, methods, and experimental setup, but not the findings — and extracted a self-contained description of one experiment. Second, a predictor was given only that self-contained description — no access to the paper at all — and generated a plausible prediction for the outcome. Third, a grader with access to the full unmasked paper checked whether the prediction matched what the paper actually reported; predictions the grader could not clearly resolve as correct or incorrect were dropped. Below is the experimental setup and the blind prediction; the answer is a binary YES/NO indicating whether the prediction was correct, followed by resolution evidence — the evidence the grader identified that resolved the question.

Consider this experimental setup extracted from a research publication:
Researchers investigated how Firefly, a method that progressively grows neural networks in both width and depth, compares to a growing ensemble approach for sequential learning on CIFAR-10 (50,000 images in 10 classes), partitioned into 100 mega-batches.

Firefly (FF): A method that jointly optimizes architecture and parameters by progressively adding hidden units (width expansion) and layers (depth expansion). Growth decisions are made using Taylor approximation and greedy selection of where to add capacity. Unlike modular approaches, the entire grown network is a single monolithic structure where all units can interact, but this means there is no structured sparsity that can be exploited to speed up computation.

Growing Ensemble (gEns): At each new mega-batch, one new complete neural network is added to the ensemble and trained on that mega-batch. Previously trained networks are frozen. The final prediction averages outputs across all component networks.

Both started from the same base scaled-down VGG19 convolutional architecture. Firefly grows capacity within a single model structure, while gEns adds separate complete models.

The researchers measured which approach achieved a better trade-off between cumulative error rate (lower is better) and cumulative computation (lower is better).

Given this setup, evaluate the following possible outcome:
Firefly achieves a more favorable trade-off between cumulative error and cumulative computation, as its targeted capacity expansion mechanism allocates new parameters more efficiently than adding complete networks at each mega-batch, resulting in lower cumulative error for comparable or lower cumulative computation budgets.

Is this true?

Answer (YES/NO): NO